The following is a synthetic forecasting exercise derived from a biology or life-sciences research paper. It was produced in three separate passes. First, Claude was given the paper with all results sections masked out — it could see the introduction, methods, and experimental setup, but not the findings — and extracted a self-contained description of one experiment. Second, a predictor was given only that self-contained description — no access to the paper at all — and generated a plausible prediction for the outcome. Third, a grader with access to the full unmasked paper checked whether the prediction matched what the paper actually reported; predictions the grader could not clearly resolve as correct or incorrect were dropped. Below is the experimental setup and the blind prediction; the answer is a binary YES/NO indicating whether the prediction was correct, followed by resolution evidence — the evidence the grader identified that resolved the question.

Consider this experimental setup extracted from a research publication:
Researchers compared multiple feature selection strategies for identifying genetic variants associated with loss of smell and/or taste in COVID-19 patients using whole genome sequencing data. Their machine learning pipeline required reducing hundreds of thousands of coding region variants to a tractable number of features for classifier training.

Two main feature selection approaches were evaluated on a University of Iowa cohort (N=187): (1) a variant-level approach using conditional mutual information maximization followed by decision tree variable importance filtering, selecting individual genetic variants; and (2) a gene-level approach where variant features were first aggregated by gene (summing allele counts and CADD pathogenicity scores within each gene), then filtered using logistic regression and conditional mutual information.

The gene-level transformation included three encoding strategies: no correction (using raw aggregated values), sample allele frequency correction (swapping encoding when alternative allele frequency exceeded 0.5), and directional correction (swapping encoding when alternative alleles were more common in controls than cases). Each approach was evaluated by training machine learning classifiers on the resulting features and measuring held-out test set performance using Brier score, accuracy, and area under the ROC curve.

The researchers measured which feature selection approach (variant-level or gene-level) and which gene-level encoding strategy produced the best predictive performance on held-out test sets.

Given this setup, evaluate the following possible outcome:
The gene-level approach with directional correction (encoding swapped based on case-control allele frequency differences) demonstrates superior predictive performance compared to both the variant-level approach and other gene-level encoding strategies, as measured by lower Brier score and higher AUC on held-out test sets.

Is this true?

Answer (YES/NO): NO